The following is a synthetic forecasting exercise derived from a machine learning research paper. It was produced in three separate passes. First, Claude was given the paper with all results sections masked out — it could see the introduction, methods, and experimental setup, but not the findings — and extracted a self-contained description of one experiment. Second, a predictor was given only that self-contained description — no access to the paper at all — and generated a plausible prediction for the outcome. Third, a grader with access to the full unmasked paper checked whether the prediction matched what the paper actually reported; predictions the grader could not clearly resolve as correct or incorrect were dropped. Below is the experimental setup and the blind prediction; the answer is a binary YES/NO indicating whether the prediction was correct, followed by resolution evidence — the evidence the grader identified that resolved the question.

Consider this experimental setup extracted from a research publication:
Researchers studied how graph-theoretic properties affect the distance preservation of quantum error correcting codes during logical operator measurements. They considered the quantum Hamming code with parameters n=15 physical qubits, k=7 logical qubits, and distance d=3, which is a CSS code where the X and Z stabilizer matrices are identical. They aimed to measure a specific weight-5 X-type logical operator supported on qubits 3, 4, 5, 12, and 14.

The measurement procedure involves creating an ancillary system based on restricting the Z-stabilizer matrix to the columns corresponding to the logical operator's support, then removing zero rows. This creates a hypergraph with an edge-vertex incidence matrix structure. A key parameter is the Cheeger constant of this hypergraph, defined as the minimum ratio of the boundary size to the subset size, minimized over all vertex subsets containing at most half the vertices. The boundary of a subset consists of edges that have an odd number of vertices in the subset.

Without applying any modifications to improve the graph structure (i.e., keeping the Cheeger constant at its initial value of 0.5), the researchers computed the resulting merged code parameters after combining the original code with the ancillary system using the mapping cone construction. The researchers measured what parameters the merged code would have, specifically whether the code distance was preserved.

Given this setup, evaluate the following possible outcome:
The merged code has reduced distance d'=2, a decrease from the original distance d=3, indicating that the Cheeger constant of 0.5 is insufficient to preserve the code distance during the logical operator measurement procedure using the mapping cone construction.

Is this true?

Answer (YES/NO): YES